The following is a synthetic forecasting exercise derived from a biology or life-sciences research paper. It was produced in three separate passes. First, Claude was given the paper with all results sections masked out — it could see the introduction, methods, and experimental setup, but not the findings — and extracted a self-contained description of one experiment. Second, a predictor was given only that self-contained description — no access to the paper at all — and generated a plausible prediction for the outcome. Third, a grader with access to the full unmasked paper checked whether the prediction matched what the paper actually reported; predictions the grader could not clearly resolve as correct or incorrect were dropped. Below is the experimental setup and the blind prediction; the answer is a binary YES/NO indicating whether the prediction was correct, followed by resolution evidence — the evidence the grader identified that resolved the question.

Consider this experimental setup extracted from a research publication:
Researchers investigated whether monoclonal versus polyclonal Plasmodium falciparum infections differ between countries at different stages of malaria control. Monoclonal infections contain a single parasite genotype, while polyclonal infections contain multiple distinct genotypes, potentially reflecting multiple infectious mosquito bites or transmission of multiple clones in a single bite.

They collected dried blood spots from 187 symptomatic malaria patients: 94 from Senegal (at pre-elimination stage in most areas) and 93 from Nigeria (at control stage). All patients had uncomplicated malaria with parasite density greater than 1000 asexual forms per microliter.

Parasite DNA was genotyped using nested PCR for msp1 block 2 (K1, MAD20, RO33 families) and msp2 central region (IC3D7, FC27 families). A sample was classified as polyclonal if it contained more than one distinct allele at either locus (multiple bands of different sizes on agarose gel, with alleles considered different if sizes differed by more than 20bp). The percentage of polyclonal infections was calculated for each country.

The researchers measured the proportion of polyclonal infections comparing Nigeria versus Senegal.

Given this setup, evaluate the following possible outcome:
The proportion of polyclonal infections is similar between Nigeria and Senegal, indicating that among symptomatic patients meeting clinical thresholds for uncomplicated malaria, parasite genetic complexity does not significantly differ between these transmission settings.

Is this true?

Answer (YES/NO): NO